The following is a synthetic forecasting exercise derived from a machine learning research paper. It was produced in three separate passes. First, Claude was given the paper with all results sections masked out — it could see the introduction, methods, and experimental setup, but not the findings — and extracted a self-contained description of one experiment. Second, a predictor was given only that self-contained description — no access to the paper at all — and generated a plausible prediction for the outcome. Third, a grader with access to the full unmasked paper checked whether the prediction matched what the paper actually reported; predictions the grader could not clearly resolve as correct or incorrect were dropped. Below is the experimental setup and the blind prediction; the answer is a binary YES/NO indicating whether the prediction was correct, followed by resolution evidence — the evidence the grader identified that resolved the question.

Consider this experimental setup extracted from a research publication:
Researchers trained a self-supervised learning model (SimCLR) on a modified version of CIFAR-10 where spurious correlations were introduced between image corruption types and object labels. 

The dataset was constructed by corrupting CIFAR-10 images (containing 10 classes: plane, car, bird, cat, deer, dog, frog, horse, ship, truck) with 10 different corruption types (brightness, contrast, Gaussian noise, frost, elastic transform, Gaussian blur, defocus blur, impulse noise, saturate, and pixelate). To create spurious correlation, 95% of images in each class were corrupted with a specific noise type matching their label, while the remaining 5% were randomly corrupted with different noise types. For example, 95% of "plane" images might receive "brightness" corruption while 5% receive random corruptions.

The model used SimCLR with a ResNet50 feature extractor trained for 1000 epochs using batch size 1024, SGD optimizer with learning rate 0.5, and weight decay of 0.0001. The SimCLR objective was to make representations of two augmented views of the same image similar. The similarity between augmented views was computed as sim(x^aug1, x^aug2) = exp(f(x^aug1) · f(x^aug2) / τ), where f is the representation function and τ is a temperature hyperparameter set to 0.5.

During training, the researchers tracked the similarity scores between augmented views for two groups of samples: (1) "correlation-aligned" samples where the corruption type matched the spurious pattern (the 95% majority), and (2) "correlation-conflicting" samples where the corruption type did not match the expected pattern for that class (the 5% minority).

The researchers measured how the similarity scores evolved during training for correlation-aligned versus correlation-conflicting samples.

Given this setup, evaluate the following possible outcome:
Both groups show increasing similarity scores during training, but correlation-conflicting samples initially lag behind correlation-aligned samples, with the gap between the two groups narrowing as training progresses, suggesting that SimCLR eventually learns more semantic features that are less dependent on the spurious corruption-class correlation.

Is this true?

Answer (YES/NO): NO